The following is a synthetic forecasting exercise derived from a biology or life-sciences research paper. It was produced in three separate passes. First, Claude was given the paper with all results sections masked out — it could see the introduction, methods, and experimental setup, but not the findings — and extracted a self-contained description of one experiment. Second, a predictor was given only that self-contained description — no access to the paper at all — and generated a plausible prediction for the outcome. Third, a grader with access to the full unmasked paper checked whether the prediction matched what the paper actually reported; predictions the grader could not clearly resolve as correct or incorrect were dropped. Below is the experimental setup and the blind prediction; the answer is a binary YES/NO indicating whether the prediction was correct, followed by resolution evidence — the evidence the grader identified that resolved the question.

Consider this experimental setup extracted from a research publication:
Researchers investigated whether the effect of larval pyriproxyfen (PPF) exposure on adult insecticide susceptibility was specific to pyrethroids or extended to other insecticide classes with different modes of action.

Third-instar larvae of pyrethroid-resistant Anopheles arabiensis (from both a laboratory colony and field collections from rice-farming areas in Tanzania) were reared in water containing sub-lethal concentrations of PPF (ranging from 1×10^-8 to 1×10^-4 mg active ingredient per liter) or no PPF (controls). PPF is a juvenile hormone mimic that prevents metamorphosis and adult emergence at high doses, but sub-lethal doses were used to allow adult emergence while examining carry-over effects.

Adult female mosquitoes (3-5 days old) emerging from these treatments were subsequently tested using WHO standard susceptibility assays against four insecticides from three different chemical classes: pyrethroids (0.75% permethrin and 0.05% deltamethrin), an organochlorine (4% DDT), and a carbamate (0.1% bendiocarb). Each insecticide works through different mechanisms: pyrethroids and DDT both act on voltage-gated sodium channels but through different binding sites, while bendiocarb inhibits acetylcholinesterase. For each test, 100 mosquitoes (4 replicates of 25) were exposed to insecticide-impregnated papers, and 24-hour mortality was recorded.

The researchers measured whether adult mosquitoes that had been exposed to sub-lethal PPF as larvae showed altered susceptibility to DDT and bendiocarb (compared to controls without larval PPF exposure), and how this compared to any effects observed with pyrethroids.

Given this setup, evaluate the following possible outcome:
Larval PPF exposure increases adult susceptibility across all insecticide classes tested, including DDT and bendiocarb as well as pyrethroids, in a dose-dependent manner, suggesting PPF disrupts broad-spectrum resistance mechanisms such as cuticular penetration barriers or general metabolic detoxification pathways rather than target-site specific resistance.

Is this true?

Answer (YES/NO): NO